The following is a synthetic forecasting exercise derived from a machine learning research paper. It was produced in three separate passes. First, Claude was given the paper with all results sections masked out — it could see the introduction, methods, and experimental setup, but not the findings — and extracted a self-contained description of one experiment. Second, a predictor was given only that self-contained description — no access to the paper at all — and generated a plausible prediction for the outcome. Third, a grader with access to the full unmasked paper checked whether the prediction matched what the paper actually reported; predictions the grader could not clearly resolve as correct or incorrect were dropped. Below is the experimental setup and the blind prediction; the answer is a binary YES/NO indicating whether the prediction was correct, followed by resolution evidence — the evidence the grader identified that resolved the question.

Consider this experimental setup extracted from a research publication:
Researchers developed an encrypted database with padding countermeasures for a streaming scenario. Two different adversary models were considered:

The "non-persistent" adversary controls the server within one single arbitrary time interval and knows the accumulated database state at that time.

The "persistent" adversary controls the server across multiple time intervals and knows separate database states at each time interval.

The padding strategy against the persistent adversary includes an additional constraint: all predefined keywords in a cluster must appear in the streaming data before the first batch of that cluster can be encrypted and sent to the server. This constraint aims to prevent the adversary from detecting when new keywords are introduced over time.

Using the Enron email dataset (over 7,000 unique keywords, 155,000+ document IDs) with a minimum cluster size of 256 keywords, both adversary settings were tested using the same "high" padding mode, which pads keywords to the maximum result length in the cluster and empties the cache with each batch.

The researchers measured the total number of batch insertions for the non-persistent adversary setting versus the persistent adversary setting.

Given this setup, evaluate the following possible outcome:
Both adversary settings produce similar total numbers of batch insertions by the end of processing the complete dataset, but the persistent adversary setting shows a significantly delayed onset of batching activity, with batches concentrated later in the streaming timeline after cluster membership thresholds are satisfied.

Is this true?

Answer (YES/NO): NO